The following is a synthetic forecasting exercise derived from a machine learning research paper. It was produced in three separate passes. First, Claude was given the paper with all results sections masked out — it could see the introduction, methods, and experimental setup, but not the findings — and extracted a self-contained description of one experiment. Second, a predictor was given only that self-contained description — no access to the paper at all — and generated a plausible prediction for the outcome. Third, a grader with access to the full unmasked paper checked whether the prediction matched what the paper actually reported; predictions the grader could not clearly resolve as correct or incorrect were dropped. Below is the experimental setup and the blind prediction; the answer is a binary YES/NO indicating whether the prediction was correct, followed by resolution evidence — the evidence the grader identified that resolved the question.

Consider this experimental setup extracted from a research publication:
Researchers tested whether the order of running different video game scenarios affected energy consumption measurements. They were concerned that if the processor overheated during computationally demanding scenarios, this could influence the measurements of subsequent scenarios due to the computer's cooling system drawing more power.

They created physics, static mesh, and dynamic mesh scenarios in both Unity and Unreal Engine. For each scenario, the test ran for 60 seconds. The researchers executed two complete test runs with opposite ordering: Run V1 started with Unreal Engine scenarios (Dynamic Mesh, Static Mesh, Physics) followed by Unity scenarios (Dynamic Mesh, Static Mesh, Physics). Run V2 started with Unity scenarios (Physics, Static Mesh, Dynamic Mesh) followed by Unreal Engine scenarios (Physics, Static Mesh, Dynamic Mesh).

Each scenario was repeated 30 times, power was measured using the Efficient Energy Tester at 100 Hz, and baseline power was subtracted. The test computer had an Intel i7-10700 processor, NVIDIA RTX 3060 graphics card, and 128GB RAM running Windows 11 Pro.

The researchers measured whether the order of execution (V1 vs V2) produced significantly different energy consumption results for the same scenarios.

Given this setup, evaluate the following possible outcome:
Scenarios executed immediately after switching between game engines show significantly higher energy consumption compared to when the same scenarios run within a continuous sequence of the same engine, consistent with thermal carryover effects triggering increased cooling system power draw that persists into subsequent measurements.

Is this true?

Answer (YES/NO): NO